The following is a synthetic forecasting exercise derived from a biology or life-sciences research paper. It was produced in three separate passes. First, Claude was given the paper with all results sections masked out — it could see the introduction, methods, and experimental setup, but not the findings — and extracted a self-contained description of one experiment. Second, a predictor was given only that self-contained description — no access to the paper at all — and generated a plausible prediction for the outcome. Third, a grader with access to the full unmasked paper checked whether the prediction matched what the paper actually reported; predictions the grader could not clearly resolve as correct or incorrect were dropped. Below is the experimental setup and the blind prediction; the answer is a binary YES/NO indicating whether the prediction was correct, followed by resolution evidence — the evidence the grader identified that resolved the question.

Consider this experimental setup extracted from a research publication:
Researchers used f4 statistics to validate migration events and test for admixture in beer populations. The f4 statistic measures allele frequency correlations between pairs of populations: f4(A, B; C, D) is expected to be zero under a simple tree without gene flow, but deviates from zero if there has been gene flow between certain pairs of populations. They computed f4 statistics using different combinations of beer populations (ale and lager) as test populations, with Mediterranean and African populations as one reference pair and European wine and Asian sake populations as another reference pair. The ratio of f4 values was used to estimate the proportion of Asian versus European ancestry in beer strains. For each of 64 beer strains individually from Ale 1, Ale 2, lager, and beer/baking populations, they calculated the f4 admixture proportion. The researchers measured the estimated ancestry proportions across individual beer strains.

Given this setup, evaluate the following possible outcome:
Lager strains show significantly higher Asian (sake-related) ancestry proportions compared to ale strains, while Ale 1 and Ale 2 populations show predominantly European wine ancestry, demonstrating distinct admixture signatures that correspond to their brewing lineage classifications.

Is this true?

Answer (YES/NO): NO